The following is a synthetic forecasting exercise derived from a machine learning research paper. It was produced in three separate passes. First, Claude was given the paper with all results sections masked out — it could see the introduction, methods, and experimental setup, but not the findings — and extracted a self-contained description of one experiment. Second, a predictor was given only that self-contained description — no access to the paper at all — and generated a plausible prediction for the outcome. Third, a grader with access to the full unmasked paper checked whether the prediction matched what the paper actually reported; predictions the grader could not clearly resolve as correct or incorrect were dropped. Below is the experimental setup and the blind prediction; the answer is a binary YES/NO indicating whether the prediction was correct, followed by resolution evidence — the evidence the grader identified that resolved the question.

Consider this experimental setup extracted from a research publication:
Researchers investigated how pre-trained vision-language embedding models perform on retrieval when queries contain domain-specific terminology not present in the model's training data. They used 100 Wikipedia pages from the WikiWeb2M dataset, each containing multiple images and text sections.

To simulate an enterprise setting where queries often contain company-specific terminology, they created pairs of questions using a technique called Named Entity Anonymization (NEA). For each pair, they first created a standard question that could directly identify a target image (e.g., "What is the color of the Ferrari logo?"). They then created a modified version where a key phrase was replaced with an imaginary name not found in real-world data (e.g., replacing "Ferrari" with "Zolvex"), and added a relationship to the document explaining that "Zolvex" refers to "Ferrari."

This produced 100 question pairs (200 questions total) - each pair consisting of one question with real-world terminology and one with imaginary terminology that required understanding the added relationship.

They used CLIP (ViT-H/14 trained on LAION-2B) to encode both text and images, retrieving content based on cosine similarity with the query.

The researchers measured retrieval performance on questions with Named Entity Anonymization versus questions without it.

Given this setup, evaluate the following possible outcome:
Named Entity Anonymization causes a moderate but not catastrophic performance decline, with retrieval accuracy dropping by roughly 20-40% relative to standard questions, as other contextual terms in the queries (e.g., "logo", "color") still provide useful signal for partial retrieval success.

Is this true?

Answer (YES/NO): YES